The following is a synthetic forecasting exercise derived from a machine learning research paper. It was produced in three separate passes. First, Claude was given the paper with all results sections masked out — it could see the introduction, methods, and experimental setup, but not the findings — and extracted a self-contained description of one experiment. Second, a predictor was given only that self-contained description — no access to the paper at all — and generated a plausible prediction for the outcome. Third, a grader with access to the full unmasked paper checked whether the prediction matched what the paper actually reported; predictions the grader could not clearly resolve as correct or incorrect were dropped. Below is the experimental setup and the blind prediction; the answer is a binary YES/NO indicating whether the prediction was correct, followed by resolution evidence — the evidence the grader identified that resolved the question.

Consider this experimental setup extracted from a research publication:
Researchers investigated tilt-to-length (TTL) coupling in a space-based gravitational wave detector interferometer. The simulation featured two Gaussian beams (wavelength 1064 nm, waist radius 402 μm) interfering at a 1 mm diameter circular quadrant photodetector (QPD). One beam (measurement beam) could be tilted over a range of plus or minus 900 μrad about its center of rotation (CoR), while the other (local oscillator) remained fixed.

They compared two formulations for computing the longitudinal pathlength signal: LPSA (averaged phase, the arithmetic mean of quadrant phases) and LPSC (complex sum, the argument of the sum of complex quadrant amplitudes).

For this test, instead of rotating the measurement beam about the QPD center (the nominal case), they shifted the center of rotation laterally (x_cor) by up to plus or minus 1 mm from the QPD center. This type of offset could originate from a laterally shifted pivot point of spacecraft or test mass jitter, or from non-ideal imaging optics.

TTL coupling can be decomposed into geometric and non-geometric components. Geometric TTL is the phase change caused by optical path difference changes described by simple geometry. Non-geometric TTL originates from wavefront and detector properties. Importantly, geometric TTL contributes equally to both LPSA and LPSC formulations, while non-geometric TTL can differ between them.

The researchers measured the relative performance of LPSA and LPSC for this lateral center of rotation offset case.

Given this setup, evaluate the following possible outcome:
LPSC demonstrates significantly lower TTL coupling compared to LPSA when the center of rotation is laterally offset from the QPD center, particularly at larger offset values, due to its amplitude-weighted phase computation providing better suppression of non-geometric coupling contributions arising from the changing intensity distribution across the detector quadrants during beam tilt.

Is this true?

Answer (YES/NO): NO